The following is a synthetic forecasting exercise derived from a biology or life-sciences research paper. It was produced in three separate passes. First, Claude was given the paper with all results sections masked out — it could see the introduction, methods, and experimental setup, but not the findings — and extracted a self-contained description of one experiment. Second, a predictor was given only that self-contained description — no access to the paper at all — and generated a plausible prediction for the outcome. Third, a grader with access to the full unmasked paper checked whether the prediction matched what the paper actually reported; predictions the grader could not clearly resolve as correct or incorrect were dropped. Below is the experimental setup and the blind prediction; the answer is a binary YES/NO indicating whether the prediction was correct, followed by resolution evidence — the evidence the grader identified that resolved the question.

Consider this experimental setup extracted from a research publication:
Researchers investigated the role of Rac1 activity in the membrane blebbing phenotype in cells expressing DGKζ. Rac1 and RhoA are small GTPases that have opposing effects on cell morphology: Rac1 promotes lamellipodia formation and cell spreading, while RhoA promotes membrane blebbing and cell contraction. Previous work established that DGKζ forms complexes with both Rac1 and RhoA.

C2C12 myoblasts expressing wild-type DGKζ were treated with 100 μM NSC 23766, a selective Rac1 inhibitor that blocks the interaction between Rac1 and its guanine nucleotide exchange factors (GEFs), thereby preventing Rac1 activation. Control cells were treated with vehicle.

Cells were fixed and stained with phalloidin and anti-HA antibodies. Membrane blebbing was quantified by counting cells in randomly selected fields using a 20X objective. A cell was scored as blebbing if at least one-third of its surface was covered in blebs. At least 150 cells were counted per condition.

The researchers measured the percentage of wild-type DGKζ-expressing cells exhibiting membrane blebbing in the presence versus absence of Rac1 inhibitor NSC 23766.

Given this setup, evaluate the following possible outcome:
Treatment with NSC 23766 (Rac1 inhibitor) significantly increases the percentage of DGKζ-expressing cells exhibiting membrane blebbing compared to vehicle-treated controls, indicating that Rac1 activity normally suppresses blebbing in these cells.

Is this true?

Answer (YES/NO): YES